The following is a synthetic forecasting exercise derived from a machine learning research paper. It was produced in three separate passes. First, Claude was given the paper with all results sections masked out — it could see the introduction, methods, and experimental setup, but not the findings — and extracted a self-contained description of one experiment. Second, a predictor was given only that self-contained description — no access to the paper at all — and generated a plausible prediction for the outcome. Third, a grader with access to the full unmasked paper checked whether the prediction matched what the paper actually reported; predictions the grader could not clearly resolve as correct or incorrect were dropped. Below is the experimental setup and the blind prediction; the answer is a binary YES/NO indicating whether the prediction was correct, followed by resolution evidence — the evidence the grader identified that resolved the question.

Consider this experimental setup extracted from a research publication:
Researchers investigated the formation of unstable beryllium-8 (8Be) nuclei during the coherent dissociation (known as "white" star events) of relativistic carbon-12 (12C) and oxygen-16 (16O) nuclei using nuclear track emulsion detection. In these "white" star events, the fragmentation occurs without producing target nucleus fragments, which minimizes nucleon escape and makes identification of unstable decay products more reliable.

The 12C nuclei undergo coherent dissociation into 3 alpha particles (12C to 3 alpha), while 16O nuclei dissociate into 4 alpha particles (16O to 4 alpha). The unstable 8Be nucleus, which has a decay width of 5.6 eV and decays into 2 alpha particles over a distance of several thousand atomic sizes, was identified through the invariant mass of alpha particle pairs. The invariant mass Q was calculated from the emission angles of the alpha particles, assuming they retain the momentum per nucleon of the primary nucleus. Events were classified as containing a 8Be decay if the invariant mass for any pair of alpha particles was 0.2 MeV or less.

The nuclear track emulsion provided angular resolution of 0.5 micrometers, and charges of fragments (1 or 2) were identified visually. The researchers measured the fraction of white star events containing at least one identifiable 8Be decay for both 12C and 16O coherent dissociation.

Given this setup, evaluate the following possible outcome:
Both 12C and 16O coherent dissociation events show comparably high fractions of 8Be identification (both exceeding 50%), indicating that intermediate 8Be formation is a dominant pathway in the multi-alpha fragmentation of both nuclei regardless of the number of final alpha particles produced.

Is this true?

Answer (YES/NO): NO